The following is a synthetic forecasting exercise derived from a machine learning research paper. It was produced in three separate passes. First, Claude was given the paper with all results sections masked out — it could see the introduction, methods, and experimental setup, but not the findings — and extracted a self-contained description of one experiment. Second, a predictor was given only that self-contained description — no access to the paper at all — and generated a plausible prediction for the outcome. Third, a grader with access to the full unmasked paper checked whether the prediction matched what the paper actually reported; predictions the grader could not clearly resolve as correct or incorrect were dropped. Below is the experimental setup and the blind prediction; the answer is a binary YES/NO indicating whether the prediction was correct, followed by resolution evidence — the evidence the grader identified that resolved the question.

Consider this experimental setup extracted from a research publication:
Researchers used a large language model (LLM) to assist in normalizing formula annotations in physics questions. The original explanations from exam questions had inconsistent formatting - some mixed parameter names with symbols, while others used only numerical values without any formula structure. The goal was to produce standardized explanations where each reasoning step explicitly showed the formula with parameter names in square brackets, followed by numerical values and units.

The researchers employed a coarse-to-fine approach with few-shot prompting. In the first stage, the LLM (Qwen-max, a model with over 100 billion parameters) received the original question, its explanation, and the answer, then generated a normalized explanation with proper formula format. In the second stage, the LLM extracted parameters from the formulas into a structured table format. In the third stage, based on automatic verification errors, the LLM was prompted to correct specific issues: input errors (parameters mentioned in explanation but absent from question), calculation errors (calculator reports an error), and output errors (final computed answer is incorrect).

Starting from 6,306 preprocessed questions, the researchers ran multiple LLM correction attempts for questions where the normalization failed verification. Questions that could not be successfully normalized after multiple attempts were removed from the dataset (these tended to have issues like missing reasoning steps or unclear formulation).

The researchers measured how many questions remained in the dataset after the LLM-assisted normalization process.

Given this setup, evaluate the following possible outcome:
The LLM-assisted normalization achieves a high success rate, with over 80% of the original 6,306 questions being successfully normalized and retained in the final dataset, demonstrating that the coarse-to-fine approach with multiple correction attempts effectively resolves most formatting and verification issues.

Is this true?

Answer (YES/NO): YES